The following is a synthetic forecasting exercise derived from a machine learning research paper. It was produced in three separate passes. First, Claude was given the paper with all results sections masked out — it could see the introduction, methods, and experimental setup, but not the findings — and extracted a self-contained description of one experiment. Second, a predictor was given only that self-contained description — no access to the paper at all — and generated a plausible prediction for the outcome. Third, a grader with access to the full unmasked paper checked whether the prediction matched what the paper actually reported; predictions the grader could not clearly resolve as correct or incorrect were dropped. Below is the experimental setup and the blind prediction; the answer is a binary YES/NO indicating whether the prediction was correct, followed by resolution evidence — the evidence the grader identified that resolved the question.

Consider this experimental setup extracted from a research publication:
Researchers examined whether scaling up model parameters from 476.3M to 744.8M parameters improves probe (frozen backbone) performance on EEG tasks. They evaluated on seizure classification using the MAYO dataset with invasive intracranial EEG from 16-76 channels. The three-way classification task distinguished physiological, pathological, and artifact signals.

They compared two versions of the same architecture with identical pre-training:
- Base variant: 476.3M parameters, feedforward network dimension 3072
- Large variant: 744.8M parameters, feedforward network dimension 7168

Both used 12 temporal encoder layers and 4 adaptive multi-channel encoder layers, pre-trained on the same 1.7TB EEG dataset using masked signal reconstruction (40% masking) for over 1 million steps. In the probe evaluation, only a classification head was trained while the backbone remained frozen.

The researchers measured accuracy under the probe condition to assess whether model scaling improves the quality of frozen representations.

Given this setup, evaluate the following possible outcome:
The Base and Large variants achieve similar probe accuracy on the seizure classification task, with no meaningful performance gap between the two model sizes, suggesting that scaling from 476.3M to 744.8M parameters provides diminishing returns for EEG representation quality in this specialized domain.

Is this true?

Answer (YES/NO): NO